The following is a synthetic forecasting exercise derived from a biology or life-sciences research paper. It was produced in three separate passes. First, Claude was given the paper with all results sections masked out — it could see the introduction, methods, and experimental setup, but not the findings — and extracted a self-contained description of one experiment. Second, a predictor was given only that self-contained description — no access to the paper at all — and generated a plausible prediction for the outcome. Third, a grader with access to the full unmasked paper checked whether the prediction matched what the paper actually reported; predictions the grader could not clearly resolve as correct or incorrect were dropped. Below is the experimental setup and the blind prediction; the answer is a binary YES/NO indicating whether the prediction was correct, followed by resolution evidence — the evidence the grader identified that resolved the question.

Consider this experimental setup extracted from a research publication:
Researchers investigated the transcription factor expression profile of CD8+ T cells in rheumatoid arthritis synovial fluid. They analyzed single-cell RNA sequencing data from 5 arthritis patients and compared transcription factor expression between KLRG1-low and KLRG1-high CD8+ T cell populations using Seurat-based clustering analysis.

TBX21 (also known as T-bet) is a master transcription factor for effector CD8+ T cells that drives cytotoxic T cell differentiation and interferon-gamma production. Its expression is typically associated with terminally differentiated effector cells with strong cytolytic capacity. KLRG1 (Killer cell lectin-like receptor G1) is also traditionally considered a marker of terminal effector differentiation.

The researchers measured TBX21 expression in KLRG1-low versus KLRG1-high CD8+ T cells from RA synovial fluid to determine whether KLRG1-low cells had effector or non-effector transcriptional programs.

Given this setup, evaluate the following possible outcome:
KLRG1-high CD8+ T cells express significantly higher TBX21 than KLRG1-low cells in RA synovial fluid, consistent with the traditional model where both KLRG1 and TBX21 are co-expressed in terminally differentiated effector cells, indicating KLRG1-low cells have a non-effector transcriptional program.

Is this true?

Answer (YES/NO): NO